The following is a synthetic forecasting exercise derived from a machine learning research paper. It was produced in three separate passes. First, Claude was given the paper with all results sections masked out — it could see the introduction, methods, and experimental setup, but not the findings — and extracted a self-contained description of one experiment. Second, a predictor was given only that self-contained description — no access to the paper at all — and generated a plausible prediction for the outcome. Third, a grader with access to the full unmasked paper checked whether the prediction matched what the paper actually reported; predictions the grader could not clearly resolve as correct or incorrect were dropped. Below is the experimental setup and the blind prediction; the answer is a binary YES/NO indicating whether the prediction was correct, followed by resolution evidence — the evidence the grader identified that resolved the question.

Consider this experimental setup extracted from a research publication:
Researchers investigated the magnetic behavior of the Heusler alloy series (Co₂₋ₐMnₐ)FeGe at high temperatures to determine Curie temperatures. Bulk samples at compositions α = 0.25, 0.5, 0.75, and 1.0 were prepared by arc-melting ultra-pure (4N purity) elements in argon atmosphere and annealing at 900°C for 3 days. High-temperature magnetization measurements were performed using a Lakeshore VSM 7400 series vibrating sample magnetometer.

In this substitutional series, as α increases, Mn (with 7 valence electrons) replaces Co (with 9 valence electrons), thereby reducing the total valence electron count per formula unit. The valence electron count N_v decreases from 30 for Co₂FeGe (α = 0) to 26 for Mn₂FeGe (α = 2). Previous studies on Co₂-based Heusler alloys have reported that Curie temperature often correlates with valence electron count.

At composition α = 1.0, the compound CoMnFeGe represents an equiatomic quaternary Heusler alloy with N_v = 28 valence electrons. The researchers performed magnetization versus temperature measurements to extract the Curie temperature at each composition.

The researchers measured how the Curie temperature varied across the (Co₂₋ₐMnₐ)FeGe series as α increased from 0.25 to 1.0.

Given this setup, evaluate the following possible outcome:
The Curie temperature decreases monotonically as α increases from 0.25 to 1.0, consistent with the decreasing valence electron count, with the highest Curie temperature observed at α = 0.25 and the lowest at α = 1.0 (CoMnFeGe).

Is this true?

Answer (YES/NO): YES